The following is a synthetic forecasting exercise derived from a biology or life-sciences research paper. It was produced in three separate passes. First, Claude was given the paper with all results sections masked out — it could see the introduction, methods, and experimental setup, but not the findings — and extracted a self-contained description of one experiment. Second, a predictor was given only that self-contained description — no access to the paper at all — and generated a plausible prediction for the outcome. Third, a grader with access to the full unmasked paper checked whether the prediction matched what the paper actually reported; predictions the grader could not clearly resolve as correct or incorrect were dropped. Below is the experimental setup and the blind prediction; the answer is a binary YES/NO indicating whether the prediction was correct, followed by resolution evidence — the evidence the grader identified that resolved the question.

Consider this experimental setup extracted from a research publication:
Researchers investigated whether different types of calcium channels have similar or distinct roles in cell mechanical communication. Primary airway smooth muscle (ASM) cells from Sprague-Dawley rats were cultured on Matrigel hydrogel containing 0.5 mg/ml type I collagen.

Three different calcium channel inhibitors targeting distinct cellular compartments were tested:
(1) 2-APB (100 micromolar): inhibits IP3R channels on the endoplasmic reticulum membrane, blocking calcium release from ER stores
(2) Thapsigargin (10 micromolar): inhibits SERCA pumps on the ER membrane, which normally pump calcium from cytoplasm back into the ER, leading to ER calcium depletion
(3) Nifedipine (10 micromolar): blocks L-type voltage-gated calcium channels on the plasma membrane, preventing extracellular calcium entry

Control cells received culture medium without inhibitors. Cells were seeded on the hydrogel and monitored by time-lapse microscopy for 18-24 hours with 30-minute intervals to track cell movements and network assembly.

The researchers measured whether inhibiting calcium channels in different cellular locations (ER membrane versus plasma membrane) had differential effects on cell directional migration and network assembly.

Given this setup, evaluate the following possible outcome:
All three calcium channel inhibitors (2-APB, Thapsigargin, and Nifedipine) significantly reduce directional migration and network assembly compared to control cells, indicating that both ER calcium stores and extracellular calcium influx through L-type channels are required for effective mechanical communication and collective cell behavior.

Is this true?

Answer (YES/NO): YES